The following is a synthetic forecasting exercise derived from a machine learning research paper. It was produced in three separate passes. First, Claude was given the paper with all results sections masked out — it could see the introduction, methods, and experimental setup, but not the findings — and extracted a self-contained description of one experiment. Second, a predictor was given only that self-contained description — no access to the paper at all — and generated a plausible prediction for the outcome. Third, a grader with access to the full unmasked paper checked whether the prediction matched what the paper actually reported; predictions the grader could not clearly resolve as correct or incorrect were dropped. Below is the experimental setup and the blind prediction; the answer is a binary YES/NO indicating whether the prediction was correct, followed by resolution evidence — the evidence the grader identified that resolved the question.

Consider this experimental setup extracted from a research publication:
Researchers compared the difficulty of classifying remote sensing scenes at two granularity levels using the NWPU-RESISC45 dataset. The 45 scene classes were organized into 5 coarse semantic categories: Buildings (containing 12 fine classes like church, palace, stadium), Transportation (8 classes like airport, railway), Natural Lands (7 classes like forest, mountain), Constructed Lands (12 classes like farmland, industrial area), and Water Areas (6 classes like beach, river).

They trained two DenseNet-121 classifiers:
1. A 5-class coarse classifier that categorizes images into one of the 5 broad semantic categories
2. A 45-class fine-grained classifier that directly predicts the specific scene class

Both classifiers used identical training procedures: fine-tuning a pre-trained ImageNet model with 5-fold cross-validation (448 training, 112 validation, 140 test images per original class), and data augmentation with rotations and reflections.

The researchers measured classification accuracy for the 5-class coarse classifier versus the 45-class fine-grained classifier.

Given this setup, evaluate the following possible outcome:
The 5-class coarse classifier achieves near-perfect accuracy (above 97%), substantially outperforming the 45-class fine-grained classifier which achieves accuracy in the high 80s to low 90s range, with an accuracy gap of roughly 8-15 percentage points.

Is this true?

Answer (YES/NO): NO